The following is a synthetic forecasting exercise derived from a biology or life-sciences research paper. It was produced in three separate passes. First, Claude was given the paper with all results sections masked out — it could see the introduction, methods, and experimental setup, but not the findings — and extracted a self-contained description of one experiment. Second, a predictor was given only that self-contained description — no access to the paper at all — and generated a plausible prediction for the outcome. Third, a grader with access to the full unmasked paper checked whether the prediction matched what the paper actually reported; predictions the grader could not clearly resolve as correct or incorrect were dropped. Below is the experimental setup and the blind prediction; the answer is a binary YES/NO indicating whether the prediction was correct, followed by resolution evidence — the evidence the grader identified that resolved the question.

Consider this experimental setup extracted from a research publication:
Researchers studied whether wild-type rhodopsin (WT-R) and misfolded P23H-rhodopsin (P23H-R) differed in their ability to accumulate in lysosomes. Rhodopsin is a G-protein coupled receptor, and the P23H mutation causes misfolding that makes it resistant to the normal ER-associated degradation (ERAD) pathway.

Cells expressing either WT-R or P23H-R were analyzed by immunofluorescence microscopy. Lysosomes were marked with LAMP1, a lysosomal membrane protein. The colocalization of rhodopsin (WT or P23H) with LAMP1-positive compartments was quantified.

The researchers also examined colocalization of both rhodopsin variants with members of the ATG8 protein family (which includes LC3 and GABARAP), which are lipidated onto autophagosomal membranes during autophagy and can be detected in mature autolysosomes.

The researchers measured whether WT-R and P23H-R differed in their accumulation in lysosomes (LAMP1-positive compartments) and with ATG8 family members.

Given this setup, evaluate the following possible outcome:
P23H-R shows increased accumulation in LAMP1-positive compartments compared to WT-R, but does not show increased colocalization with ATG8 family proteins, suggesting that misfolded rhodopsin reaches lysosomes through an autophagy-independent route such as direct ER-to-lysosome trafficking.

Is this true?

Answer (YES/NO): NO